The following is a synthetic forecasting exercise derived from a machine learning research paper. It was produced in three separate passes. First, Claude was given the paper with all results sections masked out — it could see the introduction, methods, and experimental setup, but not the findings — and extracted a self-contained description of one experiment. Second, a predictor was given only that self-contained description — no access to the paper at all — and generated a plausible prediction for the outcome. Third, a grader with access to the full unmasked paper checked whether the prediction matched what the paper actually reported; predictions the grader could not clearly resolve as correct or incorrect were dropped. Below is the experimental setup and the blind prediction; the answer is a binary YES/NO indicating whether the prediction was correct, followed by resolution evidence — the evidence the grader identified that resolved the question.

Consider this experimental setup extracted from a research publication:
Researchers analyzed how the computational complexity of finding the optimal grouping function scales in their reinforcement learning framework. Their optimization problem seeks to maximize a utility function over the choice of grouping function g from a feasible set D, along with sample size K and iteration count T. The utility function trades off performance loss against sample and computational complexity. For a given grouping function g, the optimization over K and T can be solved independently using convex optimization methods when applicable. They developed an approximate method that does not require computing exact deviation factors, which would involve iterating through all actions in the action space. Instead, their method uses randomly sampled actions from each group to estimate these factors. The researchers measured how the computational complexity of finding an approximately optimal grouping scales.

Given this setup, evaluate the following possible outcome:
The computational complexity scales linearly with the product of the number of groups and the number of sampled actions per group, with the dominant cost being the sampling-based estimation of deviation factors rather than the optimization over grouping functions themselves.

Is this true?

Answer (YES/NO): NO